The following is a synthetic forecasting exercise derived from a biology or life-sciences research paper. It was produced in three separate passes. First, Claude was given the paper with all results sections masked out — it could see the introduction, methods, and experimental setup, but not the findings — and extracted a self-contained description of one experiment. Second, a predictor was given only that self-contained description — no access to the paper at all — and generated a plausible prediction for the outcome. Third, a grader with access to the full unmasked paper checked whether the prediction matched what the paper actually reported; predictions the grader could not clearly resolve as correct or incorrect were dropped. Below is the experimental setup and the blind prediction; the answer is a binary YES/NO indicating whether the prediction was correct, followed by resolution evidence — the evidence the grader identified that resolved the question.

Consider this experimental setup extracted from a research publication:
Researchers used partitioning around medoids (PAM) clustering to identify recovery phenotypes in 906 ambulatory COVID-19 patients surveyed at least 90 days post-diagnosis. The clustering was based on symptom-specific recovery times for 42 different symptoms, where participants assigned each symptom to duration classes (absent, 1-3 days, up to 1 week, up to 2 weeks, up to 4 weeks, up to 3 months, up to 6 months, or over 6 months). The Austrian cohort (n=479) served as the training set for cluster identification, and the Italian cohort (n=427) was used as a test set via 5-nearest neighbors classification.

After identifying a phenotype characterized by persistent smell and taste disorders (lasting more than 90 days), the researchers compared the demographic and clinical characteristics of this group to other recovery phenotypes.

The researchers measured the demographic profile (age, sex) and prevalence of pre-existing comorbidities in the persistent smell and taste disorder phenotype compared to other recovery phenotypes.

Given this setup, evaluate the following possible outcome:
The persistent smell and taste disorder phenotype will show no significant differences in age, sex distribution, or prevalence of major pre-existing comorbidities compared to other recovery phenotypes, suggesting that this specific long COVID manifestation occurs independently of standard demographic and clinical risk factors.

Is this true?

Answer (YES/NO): NO